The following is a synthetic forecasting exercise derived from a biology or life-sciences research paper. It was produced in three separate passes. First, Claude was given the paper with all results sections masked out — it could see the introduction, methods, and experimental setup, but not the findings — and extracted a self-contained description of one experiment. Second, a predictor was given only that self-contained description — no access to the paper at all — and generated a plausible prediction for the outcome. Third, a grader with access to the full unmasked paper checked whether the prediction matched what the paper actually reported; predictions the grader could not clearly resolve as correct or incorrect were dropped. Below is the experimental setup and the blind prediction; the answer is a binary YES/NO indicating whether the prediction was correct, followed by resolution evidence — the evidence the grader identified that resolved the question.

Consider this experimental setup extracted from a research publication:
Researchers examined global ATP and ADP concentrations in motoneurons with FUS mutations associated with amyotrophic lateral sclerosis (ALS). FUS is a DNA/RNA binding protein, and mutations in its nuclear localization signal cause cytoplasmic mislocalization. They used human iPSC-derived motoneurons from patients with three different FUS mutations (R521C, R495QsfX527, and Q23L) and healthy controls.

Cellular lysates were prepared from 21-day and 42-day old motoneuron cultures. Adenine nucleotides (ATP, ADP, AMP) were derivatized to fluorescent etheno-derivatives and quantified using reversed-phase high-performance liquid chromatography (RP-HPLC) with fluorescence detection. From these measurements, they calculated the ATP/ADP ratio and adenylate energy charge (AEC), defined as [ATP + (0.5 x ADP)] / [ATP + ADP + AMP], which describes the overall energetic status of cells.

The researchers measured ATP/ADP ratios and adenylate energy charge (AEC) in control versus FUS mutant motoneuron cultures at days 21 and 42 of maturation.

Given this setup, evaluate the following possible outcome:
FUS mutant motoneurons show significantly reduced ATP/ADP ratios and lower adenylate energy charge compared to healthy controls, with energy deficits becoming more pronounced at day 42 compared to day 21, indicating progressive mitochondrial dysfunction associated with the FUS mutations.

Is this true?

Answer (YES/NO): NO